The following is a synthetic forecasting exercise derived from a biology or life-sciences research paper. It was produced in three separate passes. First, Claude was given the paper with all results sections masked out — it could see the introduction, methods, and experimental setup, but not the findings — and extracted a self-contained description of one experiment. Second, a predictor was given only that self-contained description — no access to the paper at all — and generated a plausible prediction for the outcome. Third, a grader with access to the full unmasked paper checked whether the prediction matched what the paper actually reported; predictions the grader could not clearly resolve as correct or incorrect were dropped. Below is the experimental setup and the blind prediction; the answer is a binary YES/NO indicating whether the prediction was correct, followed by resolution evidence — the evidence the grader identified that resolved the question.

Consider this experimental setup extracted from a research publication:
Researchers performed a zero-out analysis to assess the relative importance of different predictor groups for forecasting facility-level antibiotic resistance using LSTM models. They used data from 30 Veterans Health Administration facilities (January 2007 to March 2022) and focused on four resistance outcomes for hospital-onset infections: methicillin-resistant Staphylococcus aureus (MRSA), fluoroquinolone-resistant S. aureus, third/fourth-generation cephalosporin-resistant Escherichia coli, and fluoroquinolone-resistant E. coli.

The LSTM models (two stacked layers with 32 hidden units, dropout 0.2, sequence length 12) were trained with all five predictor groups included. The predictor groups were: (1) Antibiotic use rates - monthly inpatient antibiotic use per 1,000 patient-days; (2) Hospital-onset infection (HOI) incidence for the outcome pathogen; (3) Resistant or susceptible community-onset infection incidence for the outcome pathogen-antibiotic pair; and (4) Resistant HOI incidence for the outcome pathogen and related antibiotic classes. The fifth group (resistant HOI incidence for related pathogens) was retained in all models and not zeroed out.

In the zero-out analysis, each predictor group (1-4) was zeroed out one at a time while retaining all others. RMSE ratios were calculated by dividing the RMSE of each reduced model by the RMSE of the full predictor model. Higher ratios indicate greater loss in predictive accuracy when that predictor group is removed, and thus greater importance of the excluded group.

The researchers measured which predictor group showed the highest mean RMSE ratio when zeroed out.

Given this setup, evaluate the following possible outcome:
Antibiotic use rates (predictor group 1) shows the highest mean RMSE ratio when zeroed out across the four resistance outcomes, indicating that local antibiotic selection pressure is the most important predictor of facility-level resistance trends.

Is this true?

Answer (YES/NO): NO